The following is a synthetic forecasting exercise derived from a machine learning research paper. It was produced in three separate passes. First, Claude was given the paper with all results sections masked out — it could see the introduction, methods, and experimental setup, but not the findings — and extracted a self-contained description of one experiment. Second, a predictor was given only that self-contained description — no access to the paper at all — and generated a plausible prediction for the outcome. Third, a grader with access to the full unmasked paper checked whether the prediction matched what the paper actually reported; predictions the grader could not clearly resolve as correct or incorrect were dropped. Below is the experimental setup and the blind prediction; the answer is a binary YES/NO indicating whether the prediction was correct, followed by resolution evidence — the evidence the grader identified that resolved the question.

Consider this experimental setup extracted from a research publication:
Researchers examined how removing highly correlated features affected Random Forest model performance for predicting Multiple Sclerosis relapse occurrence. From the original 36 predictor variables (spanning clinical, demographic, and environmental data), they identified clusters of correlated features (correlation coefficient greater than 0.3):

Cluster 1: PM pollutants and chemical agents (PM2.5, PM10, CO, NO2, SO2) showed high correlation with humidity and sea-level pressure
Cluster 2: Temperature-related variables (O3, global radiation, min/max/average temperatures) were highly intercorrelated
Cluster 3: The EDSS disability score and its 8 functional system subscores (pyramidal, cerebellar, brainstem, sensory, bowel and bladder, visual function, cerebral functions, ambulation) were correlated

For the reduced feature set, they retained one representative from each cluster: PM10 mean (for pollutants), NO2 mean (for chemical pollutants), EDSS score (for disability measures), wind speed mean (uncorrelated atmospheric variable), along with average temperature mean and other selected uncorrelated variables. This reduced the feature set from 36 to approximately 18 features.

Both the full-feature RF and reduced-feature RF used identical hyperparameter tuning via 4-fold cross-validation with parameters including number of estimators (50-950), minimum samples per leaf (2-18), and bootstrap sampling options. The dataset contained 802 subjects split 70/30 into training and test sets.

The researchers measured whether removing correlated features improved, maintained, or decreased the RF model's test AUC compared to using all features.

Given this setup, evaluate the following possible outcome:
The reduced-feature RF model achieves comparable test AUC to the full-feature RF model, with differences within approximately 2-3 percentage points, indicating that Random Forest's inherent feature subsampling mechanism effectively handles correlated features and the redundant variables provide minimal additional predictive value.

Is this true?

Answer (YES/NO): YES